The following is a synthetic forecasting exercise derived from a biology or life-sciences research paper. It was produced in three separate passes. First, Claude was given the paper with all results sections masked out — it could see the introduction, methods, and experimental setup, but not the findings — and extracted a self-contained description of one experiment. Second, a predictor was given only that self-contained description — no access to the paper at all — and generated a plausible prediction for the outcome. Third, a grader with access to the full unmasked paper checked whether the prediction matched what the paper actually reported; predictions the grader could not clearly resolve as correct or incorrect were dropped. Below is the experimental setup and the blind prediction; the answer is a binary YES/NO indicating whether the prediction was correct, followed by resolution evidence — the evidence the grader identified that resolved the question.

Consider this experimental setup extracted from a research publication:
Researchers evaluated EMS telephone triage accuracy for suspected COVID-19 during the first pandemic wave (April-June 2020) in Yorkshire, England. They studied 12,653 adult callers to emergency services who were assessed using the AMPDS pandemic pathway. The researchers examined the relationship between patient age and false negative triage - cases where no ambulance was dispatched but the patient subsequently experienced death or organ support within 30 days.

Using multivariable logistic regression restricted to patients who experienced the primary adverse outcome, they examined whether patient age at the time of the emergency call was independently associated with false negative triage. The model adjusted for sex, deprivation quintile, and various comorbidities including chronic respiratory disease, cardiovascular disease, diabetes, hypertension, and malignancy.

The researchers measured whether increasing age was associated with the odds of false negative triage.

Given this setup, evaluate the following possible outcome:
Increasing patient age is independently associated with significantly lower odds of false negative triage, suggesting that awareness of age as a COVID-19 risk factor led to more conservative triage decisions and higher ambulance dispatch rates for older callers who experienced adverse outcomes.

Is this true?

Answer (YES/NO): YES